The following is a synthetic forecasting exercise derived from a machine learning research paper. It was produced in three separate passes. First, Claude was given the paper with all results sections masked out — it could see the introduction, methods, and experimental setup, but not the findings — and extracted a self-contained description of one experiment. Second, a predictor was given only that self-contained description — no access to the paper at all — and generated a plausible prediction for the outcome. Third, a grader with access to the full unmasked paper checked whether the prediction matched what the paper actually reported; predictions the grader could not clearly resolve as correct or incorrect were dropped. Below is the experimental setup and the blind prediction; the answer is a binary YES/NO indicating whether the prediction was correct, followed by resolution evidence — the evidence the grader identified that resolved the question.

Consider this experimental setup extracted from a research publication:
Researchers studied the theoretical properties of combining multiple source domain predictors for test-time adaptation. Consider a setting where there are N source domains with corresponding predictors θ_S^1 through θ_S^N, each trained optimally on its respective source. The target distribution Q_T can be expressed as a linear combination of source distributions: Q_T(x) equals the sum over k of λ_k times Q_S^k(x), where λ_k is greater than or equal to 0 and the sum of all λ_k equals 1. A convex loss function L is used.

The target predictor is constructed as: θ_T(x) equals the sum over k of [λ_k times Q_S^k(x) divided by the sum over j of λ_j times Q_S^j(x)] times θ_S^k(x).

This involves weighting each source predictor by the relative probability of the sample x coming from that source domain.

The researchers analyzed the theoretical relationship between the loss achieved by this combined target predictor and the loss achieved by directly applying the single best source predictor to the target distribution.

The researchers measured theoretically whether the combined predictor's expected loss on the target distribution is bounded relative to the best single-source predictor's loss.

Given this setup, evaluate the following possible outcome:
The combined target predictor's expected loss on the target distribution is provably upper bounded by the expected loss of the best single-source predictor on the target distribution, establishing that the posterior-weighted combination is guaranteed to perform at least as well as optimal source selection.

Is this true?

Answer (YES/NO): YES